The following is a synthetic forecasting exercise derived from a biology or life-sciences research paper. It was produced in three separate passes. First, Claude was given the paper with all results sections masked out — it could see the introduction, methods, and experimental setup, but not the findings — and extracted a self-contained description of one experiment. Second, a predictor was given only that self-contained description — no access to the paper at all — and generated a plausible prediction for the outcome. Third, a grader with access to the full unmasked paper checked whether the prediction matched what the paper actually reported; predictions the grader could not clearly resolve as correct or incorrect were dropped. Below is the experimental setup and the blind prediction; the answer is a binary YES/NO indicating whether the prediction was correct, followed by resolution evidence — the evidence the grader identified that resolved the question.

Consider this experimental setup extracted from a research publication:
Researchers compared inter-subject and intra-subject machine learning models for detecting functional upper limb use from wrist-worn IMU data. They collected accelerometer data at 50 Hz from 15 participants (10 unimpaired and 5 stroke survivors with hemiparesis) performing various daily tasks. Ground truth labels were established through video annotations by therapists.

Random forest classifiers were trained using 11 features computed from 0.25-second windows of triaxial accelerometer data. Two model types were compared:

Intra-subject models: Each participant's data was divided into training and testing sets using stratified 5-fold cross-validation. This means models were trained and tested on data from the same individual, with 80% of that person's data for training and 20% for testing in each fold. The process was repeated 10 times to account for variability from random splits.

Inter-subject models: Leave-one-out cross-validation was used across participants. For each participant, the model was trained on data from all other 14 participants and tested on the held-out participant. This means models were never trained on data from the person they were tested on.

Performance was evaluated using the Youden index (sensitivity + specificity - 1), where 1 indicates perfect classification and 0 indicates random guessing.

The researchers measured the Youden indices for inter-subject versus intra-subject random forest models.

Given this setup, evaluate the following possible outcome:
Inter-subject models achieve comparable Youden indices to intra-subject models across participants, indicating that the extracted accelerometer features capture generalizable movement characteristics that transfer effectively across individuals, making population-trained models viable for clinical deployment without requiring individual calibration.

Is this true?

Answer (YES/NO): NO